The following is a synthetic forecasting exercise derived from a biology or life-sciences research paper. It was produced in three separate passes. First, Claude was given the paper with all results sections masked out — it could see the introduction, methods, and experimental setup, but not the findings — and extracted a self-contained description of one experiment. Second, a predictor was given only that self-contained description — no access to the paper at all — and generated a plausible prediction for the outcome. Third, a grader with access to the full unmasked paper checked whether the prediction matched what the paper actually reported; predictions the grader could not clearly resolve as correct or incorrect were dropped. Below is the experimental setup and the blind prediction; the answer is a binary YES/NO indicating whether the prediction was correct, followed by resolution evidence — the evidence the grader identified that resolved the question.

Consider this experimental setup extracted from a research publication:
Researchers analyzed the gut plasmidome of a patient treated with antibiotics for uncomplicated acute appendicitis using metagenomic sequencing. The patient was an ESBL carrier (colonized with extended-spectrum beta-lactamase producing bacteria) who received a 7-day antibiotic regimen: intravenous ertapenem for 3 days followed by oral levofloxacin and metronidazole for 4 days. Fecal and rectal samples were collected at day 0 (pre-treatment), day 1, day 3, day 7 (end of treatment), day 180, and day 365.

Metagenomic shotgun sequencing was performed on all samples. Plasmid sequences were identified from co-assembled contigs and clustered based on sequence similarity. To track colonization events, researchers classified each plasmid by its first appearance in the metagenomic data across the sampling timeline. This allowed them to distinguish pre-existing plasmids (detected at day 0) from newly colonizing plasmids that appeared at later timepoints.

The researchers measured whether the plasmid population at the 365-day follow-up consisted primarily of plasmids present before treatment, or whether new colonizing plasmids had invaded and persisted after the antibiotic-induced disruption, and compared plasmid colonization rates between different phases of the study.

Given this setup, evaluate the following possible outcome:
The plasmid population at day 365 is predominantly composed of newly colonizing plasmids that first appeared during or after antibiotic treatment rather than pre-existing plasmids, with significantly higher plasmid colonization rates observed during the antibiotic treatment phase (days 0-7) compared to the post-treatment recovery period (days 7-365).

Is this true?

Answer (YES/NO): NO